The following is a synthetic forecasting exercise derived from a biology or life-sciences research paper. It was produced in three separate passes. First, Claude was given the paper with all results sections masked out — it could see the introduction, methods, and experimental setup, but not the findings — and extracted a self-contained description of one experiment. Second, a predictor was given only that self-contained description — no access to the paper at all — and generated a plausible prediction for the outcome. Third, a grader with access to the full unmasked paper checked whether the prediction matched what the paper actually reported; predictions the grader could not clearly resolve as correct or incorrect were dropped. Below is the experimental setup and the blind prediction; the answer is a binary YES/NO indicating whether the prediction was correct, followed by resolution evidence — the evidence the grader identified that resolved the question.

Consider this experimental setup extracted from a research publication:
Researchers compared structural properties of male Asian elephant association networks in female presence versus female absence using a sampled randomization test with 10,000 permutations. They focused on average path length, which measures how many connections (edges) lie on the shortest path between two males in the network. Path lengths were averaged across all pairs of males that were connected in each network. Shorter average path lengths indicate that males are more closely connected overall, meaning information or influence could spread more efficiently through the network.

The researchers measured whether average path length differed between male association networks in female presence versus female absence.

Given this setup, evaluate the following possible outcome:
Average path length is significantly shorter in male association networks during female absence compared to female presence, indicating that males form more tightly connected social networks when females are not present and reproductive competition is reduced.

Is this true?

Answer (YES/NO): YES